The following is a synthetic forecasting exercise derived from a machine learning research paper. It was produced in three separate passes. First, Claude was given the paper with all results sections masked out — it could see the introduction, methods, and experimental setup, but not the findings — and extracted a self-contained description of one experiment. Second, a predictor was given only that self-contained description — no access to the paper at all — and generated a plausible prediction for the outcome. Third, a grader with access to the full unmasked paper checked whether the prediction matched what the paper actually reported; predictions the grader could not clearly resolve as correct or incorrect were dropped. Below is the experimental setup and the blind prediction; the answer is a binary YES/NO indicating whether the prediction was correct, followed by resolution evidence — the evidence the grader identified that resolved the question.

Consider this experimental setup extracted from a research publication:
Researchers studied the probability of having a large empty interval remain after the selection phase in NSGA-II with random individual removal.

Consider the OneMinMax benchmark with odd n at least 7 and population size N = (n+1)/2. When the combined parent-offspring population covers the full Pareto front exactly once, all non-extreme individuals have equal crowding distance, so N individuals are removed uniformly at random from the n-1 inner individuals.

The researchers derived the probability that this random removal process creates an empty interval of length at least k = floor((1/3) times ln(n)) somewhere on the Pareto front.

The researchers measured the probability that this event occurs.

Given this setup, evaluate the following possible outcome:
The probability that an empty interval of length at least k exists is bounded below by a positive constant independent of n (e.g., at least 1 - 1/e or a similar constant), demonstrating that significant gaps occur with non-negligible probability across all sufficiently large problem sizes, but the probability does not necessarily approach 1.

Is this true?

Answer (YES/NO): NO